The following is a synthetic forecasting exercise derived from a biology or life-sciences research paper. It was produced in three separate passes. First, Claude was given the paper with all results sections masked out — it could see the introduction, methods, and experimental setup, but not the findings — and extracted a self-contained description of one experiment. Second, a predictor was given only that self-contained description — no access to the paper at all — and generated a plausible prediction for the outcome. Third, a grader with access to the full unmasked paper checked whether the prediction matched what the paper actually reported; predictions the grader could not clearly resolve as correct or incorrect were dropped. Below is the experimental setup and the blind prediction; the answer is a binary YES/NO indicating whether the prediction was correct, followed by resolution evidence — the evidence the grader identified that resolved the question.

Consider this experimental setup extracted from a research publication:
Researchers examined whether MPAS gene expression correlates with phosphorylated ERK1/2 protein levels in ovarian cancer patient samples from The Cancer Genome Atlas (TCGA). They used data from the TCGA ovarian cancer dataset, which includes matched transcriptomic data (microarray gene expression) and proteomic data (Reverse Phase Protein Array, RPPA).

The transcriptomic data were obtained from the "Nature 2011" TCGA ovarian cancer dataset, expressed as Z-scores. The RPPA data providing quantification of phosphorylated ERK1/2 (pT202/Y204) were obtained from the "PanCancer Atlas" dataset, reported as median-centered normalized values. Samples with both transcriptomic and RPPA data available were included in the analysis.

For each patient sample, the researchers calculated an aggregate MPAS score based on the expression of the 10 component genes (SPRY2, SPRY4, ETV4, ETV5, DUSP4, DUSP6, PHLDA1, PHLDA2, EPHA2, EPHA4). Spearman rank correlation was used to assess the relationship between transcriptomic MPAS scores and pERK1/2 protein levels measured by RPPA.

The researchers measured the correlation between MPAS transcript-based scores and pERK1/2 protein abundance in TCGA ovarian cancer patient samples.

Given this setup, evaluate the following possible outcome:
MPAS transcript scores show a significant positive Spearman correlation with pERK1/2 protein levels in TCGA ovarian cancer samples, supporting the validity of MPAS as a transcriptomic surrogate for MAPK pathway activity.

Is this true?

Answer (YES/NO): NO